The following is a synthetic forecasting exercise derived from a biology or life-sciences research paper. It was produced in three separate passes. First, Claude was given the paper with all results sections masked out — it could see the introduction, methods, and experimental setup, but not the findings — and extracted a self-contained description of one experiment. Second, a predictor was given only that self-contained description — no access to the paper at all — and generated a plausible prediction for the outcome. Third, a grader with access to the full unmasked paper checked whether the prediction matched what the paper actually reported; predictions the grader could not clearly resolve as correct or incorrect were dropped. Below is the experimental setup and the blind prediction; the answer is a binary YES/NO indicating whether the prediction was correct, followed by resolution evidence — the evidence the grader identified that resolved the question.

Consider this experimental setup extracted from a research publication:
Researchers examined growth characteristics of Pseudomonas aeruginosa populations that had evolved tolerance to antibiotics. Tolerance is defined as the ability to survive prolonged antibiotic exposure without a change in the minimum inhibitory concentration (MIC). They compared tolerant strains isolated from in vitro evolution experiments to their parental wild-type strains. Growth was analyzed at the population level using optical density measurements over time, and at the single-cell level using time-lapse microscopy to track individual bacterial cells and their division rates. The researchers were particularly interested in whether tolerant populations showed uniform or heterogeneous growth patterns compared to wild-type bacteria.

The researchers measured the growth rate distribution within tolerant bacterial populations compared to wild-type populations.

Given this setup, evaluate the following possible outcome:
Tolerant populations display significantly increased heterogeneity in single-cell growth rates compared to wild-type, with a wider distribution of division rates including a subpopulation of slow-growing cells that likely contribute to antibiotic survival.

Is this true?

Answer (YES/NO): YES